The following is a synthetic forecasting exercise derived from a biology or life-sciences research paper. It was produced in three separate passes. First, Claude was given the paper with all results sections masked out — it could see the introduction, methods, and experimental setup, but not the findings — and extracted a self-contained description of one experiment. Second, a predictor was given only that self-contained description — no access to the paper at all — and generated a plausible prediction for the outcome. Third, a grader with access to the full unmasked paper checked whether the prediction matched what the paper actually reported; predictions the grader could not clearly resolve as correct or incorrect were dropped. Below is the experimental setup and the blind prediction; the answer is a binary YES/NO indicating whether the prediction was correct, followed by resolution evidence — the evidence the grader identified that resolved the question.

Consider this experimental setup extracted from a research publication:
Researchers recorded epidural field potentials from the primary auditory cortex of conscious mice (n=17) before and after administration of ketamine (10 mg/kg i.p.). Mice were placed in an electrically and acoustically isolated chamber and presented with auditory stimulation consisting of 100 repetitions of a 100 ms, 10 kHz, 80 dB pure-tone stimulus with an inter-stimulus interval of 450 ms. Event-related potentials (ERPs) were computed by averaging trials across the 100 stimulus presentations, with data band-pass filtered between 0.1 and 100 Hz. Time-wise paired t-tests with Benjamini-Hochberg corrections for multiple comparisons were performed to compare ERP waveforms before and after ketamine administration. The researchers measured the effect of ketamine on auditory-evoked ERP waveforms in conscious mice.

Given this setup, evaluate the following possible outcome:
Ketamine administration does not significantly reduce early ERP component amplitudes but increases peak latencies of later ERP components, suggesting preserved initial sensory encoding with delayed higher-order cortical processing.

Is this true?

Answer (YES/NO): NO